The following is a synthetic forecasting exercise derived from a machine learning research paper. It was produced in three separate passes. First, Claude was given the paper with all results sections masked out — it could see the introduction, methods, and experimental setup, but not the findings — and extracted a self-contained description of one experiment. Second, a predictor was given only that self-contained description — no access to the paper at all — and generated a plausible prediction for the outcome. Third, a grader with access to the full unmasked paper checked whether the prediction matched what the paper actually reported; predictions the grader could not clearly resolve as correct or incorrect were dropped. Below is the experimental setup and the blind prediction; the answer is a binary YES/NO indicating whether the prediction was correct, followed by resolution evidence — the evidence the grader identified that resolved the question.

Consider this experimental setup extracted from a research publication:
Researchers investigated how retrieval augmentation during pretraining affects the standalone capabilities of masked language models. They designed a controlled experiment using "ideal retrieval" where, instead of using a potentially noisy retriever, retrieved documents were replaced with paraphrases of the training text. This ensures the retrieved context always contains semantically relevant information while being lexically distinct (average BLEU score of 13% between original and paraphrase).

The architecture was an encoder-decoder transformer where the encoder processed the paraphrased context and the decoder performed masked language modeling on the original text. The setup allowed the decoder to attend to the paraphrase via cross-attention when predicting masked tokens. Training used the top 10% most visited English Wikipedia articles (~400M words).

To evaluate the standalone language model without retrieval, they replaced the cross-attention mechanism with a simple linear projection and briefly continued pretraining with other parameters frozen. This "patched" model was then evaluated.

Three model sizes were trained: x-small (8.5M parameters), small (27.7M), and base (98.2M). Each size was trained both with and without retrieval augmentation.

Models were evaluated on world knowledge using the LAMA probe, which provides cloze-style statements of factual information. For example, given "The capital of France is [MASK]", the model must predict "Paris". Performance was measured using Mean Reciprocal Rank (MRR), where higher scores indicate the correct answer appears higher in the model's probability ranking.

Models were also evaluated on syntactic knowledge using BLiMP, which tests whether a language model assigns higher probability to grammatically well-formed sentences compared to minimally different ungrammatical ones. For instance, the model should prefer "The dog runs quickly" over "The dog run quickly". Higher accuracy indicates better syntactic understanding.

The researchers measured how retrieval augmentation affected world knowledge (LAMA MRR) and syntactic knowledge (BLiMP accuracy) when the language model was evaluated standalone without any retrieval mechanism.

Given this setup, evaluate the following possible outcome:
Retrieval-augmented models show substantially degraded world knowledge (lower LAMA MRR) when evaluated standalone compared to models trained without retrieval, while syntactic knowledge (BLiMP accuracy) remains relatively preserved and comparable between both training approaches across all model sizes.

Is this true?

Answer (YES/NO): NO